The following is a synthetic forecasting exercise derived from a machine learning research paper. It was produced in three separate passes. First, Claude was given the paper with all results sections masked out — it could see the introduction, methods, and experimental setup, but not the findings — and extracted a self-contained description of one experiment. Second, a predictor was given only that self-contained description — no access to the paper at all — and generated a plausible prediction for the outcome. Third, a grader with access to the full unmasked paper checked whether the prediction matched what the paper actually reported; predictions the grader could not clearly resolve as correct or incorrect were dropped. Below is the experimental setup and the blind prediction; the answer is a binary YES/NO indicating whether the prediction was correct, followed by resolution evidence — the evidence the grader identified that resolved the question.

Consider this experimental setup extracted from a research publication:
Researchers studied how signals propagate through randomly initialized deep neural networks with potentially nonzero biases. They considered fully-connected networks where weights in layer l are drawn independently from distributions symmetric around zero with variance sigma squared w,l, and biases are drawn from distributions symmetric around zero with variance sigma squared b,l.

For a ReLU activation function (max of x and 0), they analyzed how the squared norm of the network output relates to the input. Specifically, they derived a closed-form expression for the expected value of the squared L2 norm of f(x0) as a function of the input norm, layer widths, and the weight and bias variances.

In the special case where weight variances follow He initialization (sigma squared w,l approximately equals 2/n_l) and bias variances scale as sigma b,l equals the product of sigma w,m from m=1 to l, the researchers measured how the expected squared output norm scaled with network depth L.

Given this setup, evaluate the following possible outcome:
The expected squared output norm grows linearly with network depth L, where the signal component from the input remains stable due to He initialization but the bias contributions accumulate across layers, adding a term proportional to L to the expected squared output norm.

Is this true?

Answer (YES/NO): NO